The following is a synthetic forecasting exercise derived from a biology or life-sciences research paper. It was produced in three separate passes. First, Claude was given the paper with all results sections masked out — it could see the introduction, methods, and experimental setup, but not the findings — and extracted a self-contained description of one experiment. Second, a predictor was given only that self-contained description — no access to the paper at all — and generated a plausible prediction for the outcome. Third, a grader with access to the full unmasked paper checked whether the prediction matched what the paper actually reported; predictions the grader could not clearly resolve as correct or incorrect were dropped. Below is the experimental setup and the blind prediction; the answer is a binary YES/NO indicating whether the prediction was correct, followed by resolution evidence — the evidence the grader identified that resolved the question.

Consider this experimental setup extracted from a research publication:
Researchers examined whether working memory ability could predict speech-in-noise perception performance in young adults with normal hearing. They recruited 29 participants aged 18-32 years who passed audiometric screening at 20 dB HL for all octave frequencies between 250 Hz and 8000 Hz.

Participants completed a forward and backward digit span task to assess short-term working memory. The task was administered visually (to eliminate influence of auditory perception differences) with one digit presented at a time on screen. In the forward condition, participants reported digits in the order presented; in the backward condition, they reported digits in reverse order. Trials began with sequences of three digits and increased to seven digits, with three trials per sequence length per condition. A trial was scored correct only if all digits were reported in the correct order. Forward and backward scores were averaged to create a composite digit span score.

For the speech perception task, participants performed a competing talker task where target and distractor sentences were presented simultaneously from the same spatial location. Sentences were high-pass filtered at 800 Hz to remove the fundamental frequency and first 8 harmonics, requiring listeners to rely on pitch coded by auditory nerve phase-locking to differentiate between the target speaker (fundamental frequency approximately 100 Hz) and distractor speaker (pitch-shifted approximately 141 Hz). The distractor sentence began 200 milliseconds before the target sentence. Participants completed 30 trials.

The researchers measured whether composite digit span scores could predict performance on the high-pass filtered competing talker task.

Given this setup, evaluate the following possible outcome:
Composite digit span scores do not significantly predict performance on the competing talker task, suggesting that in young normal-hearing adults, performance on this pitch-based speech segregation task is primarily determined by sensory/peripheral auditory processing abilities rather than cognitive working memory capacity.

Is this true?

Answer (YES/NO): NO